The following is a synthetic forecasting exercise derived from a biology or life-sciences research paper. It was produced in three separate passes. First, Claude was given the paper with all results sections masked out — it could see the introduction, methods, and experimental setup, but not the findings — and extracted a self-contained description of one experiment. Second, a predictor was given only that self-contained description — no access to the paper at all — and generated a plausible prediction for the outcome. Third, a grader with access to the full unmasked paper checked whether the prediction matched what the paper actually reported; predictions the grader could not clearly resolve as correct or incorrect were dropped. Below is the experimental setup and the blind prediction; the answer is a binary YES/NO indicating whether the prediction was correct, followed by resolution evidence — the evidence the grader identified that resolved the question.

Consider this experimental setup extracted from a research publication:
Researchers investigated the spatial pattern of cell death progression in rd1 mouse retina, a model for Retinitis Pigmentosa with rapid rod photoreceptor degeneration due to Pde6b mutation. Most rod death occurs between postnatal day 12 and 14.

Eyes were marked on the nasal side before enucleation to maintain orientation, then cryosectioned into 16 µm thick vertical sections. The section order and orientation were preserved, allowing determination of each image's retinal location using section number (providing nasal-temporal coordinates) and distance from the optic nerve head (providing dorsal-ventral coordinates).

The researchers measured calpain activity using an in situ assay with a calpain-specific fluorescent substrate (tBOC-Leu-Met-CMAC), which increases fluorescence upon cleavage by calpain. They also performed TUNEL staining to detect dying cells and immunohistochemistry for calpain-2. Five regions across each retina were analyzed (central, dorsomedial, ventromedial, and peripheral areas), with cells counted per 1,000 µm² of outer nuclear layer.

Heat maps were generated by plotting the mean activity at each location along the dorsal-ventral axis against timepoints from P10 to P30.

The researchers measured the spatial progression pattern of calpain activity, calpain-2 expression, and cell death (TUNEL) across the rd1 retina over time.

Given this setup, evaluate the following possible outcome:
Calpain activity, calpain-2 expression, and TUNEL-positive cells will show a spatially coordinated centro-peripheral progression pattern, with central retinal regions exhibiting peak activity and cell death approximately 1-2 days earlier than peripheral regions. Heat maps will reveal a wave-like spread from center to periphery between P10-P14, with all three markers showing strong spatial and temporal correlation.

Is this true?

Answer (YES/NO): YES